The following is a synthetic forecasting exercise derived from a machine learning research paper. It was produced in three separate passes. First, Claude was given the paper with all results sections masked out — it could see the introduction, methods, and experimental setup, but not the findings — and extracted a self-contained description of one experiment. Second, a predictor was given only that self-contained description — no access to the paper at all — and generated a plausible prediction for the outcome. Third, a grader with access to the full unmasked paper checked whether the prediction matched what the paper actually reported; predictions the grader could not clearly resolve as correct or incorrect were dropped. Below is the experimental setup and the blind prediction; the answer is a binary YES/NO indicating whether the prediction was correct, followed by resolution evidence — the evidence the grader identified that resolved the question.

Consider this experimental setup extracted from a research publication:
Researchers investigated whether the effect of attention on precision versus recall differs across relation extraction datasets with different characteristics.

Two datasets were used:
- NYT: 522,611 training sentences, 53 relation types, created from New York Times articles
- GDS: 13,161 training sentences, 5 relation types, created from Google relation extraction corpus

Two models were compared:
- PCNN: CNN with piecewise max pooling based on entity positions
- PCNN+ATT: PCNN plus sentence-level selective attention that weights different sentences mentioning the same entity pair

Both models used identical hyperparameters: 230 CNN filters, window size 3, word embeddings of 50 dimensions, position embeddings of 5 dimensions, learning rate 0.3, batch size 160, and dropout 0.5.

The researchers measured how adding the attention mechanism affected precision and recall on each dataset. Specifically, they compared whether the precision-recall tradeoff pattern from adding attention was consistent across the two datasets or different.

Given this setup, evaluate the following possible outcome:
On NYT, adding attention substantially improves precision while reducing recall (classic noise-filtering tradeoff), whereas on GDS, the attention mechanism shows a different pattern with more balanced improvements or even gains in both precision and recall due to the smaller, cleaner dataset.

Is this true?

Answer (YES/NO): NO